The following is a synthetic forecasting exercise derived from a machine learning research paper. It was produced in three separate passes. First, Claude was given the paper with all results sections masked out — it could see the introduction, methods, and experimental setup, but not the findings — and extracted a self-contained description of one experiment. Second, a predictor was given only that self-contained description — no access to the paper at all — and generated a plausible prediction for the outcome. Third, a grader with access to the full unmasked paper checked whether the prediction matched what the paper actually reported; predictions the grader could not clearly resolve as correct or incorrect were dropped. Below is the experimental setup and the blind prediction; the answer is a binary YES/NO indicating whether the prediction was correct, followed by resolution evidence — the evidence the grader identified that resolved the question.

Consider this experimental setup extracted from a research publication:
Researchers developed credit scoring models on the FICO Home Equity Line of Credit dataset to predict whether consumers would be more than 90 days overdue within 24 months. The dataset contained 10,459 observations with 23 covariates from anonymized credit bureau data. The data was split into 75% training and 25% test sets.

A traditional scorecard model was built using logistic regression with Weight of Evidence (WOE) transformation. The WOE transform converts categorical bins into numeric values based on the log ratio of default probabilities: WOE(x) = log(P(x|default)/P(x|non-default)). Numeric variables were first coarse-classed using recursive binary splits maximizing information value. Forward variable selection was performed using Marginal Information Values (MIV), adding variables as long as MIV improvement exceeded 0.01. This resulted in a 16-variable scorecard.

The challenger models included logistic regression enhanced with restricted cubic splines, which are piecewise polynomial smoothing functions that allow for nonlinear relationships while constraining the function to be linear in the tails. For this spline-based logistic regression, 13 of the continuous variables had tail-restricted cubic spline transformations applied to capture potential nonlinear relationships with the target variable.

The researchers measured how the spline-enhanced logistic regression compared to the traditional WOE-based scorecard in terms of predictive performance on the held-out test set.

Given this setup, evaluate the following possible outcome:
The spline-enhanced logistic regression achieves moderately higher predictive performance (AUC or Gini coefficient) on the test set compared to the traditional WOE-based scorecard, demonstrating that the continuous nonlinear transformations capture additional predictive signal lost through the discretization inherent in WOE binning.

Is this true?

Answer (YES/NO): NO